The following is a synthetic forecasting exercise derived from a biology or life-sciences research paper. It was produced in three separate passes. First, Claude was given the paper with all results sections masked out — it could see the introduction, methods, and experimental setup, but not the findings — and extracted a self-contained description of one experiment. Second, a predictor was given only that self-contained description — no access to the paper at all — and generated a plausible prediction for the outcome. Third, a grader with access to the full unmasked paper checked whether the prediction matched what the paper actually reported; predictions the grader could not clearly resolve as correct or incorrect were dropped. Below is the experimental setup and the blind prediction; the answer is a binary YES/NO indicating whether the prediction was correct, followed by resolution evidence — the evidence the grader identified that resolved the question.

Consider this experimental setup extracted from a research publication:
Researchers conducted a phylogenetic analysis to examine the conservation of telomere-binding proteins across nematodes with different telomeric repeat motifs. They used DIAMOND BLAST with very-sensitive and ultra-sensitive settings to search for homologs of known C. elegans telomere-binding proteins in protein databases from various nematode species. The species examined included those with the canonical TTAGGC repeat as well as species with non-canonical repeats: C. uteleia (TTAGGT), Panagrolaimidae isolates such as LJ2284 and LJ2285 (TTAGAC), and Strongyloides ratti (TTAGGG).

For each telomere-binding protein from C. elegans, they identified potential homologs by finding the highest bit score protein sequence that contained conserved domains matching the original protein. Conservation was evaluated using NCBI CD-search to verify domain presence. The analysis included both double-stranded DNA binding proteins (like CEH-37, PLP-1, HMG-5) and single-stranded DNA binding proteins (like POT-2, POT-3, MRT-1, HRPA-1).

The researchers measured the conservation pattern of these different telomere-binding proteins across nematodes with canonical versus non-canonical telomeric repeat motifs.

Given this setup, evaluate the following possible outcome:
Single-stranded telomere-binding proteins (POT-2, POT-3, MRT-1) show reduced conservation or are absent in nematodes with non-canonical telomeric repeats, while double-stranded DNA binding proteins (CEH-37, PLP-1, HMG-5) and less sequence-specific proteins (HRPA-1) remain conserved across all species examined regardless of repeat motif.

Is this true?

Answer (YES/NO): NO